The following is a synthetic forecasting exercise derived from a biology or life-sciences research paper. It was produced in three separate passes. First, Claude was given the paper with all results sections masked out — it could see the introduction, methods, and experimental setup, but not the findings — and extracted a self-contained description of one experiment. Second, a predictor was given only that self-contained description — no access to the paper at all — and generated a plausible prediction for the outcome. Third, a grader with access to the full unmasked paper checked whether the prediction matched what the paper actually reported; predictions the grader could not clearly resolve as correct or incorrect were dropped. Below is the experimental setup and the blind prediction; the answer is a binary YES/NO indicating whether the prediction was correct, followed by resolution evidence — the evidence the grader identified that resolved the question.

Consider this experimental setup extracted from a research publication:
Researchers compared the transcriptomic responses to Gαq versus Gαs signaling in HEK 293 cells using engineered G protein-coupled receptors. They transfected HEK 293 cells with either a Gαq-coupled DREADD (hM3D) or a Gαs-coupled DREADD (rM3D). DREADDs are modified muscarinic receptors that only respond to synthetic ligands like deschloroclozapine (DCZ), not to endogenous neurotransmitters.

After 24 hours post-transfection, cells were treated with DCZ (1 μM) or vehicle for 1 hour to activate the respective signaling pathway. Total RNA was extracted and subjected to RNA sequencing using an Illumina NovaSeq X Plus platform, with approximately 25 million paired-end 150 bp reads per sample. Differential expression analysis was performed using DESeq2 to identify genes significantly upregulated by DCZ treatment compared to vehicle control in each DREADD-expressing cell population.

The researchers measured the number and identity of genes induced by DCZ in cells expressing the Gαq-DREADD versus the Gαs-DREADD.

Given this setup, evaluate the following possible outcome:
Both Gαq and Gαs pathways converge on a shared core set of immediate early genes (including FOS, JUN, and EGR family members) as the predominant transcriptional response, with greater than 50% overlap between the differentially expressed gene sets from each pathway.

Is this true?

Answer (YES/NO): NO